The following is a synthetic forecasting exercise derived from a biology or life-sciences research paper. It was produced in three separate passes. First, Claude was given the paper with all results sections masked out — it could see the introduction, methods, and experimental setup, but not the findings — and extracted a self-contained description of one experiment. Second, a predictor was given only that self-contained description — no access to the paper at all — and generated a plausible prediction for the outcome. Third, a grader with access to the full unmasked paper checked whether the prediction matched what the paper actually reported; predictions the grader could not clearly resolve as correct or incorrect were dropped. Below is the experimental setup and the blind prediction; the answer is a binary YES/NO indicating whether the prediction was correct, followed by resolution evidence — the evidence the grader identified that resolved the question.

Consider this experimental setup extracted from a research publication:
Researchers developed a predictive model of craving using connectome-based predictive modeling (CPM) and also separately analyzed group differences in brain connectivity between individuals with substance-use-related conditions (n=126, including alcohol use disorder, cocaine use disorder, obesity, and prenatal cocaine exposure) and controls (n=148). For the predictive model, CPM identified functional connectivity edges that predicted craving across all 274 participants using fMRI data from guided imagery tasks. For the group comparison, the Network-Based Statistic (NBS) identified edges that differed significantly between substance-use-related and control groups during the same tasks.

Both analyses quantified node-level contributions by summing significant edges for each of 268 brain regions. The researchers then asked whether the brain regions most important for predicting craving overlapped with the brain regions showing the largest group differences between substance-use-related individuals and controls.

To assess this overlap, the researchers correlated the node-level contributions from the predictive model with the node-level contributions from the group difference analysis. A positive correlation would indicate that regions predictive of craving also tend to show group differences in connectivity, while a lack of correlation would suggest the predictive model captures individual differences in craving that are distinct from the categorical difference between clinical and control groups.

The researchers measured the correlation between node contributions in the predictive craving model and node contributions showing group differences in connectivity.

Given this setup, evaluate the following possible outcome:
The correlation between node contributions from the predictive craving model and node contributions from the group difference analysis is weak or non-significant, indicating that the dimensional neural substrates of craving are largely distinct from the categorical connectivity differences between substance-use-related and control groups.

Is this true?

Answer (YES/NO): YES